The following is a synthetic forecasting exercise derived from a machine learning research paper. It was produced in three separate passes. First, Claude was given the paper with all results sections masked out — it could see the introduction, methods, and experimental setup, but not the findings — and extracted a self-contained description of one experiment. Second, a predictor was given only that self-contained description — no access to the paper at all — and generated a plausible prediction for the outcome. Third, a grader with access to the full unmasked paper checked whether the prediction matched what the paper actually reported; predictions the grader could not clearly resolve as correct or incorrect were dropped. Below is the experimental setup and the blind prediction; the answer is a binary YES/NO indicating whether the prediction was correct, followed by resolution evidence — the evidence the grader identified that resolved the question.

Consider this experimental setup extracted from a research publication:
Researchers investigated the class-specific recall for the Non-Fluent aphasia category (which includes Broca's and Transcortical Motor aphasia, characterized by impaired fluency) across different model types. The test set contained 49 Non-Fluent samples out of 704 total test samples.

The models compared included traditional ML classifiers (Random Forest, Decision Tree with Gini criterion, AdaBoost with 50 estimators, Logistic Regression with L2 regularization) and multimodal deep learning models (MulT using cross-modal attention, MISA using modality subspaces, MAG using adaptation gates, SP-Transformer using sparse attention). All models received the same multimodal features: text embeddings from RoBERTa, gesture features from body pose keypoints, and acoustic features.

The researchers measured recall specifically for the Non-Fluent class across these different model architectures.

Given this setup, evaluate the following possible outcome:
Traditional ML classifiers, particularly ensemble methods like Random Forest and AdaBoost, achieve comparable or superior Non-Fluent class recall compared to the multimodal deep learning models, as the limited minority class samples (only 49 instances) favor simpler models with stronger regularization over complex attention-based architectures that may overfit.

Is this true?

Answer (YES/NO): NO